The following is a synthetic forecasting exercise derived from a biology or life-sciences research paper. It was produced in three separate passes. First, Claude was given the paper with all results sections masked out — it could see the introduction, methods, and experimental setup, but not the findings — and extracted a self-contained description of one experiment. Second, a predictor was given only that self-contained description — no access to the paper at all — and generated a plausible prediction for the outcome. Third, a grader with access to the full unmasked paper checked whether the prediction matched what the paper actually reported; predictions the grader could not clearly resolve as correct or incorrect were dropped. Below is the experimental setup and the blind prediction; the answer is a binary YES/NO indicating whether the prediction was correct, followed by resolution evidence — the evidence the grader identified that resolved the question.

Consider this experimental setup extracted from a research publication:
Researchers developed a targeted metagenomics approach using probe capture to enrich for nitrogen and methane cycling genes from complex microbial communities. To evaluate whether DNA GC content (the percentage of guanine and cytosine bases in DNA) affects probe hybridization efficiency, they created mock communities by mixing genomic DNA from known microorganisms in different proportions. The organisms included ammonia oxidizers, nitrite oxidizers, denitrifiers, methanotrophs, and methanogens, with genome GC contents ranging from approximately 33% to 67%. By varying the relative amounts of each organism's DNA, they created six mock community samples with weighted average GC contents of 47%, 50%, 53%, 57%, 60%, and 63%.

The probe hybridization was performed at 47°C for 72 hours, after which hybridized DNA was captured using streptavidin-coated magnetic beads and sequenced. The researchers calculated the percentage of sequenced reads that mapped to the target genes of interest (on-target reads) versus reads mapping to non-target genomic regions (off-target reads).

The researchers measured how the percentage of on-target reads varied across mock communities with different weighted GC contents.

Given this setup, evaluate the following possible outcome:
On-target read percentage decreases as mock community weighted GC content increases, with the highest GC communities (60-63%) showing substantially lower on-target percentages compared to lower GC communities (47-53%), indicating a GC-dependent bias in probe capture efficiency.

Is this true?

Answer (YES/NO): NO